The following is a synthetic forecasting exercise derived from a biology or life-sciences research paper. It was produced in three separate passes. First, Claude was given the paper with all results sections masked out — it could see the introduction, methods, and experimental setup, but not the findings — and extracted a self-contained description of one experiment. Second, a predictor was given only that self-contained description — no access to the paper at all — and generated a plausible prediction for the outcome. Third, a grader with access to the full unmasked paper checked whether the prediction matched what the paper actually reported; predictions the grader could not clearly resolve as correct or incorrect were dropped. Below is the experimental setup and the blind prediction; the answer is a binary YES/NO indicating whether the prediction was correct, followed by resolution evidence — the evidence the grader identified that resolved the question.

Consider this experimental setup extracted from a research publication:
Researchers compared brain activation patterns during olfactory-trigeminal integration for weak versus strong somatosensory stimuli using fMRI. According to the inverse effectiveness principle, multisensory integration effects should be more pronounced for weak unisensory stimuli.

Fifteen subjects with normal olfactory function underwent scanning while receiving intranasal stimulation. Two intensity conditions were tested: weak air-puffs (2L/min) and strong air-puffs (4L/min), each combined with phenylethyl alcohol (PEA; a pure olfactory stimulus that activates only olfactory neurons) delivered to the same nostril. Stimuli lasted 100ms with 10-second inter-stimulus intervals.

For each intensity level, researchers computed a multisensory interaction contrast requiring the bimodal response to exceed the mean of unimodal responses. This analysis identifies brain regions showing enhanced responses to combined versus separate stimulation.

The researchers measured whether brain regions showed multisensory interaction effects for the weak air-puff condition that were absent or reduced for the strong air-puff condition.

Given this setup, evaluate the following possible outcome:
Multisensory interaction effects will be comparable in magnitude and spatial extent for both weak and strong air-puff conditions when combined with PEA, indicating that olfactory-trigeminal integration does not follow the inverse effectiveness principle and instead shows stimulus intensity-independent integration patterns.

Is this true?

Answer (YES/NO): NO